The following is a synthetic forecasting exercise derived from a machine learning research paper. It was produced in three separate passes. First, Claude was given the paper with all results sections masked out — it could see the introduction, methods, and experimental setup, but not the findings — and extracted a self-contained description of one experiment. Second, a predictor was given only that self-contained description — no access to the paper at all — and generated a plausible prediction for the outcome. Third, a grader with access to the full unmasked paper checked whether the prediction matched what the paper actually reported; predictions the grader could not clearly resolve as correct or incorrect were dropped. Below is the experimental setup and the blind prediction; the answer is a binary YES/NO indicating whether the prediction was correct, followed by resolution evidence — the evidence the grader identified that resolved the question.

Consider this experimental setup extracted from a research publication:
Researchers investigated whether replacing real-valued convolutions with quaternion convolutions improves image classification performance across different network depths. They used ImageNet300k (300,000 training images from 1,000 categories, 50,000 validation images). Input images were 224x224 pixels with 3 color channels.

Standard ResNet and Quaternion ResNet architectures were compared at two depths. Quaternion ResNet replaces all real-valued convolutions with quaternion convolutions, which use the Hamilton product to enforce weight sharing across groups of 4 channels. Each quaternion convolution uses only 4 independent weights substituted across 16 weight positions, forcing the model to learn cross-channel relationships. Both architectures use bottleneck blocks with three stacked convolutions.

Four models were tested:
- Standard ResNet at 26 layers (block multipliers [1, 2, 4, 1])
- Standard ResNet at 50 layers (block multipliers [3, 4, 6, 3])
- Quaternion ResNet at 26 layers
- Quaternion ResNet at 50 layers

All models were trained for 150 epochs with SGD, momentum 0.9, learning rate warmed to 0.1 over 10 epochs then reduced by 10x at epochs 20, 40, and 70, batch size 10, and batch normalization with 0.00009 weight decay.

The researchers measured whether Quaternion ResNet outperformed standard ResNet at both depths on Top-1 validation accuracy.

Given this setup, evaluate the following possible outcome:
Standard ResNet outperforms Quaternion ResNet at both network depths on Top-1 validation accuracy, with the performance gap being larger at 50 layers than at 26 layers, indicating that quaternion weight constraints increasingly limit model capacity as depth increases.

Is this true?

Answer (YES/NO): NO